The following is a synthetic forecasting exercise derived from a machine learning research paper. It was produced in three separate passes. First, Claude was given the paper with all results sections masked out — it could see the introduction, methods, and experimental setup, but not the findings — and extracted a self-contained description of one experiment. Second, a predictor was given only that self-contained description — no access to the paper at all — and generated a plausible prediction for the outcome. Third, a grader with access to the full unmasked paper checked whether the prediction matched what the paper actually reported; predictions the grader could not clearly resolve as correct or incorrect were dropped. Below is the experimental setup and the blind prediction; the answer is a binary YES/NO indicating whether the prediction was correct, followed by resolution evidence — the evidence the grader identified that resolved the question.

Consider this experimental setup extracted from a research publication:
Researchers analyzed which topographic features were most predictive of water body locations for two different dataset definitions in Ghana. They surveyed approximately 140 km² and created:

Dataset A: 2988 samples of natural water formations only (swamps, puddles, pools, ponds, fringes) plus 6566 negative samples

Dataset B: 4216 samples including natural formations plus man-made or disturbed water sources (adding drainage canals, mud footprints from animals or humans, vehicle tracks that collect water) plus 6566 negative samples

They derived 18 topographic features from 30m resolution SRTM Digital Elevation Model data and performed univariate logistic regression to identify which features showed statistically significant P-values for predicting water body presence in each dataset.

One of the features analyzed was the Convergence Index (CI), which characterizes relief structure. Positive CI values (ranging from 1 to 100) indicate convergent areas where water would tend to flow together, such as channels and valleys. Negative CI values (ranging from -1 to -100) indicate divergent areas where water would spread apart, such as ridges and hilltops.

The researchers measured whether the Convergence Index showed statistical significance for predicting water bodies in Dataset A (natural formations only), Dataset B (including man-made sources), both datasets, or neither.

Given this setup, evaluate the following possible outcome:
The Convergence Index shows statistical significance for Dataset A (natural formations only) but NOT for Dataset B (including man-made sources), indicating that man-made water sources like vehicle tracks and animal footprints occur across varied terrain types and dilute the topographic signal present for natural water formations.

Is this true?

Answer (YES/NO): NO